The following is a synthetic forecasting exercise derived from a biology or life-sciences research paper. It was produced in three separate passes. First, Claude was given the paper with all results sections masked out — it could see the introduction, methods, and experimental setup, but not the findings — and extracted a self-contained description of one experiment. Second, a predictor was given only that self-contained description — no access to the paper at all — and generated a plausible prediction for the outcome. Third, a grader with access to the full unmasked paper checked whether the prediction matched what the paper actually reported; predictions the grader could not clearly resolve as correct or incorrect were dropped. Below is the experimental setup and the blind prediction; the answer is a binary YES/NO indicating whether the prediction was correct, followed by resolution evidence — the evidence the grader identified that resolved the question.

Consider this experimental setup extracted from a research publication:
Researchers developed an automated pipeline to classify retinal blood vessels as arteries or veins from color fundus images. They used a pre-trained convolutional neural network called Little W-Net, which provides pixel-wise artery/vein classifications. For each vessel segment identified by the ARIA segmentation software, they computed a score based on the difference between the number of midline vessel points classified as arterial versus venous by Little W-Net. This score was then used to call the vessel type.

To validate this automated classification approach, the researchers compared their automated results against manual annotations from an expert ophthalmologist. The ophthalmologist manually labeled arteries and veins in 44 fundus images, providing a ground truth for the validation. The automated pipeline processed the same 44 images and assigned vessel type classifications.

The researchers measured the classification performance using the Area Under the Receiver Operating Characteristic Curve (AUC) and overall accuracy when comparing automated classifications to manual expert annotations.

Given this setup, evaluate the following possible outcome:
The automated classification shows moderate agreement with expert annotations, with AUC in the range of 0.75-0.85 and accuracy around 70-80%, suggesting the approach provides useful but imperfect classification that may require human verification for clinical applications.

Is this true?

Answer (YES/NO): NO